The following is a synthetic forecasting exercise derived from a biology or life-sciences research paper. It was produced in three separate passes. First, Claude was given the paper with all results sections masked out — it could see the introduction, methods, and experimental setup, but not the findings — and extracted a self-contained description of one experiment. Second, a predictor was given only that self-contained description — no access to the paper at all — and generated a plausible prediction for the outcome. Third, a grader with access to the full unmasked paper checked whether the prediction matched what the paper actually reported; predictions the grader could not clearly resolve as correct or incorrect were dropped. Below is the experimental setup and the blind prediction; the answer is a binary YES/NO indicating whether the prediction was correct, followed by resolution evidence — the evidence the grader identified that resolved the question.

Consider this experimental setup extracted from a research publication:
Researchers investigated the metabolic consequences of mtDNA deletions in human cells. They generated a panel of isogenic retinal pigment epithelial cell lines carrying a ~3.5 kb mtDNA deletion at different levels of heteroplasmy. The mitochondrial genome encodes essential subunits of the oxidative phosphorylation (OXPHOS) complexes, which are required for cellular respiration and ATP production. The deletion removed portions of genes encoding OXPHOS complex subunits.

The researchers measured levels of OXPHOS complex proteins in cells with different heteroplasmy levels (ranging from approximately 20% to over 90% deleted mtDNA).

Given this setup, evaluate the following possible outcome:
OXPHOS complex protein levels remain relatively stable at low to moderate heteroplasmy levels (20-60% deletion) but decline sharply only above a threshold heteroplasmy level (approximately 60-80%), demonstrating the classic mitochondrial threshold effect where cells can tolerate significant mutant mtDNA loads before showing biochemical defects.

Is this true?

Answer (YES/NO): YES